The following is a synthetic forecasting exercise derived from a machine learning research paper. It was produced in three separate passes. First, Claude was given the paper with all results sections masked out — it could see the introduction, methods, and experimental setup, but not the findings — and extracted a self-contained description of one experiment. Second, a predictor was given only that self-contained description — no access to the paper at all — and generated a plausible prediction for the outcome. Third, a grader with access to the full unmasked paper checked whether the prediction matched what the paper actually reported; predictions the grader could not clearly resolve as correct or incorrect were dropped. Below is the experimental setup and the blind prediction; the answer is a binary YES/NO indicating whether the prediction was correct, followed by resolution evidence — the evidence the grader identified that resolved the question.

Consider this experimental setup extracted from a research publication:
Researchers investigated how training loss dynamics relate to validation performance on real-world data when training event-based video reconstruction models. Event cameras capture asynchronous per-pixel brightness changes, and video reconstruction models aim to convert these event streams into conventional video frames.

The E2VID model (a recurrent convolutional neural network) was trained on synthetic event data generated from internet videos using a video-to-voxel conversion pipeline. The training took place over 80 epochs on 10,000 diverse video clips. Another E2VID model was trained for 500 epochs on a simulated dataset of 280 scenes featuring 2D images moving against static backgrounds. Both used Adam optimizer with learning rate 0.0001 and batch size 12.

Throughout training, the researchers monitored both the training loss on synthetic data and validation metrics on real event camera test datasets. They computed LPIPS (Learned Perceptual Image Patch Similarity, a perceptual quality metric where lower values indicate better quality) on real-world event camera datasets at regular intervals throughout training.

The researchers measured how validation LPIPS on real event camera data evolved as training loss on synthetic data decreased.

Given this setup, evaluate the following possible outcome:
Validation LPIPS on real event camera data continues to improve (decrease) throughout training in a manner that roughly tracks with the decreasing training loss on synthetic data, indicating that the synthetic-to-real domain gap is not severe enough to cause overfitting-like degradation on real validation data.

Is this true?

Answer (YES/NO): NO